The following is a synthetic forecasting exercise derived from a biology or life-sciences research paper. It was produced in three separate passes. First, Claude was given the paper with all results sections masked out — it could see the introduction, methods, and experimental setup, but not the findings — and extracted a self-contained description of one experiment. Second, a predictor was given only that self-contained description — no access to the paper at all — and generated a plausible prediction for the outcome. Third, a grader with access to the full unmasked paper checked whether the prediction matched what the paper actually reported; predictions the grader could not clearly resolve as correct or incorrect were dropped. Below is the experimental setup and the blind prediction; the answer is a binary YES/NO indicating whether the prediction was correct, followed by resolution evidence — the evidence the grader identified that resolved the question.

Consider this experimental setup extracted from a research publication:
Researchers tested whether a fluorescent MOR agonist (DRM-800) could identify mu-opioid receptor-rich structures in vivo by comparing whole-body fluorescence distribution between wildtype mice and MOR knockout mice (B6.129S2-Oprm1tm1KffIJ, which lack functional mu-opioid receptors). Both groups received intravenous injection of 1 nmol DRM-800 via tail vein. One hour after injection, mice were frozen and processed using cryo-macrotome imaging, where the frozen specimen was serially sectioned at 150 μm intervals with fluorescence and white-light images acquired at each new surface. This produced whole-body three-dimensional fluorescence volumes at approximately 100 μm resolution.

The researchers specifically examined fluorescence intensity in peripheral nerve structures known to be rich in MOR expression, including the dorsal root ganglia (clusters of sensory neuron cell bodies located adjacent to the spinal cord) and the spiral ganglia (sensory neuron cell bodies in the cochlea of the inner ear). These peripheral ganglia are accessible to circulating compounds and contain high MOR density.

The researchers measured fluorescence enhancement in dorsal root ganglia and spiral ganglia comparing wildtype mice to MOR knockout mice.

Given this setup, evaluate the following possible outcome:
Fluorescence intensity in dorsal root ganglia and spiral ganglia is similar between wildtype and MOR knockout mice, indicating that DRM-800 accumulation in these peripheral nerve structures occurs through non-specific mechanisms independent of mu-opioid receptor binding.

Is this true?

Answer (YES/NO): NO